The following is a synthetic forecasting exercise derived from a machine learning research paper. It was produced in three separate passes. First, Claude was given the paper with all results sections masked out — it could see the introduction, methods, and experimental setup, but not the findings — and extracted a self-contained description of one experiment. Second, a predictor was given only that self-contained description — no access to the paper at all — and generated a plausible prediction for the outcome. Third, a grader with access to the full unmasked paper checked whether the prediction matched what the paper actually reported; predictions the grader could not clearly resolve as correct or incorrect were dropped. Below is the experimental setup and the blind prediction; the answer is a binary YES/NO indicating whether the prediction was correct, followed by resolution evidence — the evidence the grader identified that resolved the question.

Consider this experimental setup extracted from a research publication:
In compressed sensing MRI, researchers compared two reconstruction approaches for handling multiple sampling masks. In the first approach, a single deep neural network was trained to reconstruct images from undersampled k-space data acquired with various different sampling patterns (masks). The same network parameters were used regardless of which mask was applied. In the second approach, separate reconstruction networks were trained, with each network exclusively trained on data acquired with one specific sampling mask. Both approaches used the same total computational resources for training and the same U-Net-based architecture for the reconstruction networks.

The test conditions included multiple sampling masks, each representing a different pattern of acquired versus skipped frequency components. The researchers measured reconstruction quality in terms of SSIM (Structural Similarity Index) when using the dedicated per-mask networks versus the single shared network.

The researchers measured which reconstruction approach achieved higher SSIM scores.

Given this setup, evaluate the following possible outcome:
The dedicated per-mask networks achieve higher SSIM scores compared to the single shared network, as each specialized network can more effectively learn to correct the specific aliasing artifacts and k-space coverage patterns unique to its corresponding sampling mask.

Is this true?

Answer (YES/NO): YES